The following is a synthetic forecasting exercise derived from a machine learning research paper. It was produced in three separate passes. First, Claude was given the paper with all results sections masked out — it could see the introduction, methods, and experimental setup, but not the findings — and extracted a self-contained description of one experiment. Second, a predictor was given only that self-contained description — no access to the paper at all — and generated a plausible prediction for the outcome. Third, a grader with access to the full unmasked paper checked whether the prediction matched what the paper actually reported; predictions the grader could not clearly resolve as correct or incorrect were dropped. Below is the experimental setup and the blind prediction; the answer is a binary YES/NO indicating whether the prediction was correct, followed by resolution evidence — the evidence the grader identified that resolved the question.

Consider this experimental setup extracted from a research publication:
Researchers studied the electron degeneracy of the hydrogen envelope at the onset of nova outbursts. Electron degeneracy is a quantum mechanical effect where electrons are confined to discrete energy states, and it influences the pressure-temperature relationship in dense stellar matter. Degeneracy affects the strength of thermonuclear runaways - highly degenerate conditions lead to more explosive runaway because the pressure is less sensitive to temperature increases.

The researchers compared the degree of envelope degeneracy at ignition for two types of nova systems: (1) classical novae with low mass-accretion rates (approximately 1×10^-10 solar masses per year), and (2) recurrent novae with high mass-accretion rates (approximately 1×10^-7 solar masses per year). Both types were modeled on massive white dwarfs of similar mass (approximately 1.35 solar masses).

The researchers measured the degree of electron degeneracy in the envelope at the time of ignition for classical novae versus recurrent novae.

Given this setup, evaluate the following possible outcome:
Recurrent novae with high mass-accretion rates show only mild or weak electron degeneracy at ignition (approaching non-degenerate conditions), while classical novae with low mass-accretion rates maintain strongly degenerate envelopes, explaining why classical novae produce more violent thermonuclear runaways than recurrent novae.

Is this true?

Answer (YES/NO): YES